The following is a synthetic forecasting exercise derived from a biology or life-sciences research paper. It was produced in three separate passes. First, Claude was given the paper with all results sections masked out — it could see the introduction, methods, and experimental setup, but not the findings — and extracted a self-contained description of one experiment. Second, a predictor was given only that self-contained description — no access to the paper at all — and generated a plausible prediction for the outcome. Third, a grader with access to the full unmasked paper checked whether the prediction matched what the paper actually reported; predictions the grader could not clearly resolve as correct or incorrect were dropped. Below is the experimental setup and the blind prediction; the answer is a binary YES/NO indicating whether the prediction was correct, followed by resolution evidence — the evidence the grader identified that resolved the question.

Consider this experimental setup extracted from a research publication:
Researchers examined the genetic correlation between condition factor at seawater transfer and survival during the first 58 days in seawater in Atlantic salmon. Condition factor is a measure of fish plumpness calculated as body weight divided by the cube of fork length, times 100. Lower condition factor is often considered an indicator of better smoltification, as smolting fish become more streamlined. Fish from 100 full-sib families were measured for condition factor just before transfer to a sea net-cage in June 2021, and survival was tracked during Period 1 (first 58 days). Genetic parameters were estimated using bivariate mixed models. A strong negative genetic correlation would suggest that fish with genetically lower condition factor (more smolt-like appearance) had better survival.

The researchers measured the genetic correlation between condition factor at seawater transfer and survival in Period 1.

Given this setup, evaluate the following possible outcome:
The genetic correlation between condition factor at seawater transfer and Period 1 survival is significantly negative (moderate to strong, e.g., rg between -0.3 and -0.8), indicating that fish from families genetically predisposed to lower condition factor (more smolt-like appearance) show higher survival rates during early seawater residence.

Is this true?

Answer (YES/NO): NO